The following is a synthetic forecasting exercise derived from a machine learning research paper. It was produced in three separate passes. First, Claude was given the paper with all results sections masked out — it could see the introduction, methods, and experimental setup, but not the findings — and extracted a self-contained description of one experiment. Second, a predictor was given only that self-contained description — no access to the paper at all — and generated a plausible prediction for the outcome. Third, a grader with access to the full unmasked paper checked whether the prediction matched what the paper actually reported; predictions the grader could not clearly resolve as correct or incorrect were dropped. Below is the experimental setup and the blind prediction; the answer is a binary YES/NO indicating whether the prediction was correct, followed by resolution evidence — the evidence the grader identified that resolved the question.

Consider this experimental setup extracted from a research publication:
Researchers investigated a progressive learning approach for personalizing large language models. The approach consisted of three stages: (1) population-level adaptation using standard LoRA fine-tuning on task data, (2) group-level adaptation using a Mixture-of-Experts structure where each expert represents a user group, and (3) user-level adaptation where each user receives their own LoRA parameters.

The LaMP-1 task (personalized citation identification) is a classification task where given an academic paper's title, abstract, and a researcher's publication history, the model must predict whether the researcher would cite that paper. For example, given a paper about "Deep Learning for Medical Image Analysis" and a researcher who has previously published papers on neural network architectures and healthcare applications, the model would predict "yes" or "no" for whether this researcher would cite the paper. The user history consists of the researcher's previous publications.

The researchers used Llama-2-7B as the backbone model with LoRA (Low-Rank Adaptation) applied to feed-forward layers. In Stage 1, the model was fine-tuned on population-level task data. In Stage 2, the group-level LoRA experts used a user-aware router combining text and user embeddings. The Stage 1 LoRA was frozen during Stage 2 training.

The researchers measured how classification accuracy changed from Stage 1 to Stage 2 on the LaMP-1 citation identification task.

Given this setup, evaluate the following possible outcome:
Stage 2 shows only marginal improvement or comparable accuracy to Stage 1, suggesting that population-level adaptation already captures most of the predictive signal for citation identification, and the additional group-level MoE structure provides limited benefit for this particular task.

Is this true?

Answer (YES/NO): NO